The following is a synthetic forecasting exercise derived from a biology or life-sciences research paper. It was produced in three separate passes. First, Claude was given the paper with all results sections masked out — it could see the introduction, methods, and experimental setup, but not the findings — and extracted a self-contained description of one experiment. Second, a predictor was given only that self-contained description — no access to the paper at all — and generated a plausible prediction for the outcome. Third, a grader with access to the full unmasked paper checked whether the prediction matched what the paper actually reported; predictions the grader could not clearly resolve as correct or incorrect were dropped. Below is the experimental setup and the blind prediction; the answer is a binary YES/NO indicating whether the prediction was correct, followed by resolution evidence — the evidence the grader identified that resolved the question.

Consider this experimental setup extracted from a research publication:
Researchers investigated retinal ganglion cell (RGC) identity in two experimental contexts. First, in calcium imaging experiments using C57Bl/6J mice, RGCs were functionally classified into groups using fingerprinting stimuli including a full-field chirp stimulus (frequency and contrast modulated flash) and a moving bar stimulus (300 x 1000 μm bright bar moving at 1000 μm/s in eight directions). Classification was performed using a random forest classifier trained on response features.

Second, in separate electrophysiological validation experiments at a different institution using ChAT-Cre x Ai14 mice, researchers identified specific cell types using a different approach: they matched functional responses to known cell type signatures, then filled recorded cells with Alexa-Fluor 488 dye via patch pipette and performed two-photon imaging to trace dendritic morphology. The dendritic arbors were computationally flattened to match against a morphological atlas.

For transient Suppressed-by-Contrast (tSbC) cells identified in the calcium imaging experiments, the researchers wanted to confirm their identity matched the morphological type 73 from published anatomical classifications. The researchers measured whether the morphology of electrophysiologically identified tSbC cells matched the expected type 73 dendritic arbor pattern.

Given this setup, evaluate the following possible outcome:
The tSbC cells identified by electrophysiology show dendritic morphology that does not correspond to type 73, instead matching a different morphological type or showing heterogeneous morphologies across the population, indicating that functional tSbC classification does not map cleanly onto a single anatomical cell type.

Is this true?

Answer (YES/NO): NO